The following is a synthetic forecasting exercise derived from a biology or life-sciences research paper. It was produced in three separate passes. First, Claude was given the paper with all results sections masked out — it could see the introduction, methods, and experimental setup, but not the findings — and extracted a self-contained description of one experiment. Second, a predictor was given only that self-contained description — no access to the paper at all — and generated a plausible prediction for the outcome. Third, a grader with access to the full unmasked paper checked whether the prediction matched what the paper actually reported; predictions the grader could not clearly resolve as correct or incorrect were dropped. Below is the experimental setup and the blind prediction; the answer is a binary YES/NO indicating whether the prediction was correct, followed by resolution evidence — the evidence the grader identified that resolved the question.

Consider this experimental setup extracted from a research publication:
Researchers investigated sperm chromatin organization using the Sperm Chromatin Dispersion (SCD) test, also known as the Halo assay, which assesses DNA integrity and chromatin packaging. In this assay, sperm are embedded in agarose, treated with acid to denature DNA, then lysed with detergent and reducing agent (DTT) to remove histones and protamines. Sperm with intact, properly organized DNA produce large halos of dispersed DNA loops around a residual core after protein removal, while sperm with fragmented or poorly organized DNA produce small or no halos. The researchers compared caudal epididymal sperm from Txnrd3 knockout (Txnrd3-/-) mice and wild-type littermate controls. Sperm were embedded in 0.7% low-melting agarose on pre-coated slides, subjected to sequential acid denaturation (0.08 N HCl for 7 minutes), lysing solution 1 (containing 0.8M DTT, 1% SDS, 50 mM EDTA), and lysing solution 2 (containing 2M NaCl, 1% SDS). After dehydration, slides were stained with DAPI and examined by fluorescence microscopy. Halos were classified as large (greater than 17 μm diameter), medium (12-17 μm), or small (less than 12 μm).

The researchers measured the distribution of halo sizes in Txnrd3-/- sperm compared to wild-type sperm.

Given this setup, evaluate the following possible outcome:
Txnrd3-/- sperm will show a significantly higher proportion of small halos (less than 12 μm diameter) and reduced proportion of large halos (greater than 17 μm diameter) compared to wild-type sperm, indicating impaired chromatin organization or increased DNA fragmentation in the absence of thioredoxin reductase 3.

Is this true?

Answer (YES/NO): YES